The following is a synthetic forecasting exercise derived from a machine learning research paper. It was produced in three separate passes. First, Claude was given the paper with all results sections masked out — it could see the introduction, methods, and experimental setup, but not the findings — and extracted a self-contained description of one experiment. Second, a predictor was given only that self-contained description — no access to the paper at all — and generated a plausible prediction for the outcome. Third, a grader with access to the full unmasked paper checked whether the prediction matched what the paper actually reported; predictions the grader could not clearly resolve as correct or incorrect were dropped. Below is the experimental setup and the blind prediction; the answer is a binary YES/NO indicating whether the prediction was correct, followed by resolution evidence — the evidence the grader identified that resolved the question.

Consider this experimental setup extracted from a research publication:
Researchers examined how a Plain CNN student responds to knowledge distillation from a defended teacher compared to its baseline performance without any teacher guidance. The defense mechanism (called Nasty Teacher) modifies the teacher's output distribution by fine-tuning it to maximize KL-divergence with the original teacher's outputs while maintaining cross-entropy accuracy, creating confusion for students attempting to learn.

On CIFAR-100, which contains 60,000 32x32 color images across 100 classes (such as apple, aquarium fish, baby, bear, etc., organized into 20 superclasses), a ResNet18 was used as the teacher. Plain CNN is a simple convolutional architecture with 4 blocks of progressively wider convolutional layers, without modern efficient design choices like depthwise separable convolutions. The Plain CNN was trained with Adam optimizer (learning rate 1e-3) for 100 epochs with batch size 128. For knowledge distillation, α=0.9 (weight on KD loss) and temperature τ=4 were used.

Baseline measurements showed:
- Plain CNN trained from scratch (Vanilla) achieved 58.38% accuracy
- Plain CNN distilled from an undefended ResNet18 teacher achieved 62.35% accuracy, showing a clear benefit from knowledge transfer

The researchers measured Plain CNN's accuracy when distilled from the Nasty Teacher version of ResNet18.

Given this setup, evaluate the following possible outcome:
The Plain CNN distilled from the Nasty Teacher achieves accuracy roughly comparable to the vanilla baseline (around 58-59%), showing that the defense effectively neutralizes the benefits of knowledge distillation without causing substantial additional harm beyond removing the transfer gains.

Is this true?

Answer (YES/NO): YES